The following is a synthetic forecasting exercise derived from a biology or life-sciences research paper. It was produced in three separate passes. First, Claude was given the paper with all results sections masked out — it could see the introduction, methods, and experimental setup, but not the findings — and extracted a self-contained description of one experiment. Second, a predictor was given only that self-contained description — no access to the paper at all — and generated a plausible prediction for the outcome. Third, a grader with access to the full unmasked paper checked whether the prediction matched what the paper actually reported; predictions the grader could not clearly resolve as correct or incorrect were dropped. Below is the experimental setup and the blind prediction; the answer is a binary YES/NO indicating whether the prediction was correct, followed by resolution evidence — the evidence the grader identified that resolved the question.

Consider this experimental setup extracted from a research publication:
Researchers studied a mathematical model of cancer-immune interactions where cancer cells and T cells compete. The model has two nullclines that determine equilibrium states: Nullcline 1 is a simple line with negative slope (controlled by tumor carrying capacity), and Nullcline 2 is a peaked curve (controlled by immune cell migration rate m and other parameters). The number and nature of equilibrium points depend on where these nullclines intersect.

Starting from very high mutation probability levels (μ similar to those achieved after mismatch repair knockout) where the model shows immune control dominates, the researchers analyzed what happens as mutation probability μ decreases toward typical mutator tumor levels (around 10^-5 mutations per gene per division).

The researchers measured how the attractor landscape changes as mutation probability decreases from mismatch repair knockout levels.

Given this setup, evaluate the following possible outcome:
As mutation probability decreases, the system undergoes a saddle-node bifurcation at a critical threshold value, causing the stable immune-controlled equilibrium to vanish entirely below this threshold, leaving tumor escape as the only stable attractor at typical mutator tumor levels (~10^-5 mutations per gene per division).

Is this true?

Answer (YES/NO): YES